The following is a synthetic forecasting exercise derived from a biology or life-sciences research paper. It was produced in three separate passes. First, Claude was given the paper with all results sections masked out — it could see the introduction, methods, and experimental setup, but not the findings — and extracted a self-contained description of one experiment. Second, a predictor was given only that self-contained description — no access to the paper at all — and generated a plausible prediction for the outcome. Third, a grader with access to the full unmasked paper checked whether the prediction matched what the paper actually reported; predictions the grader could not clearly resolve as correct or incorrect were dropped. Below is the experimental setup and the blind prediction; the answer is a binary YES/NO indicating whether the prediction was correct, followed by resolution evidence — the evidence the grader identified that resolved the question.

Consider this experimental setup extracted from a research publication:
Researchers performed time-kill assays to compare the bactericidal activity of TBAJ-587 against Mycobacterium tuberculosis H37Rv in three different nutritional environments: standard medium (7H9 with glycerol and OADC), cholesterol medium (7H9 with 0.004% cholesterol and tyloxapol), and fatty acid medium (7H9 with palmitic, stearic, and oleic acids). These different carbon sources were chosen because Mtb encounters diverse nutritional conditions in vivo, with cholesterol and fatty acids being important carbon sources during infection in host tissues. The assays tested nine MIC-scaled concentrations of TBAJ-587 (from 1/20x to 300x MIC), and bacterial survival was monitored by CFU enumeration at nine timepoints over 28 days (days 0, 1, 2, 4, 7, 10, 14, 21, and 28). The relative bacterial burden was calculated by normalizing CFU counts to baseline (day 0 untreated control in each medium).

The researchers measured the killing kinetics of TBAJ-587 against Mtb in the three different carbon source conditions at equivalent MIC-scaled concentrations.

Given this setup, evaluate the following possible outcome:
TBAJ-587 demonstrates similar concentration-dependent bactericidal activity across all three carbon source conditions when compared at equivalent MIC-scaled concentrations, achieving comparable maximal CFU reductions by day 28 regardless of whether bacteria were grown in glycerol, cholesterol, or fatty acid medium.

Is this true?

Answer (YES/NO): NO